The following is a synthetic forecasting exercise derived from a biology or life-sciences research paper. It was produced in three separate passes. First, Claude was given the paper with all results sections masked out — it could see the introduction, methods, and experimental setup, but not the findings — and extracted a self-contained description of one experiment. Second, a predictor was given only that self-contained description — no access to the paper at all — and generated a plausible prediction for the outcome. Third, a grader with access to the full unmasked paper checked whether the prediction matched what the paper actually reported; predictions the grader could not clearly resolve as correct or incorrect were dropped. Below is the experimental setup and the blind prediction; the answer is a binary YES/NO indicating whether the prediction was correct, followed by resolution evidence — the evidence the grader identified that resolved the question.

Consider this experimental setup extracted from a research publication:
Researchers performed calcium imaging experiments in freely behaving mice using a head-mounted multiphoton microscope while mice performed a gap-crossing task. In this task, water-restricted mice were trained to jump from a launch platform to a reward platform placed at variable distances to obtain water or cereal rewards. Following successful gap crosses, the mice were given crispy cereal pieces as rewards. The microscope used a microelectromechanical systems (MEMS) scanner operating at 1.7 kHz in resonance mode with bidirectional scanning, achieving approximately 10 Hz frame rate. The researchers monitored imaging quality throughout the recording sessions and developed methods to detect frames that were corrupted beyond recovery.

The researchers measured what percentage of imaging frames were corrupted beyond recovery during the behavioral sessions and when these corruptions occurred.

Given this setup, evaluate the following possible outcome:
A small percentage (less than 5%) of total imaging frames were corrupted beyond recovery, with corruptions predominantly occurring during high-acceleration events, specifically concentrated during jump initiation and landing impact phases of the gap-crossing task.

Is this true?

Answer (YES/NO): NO